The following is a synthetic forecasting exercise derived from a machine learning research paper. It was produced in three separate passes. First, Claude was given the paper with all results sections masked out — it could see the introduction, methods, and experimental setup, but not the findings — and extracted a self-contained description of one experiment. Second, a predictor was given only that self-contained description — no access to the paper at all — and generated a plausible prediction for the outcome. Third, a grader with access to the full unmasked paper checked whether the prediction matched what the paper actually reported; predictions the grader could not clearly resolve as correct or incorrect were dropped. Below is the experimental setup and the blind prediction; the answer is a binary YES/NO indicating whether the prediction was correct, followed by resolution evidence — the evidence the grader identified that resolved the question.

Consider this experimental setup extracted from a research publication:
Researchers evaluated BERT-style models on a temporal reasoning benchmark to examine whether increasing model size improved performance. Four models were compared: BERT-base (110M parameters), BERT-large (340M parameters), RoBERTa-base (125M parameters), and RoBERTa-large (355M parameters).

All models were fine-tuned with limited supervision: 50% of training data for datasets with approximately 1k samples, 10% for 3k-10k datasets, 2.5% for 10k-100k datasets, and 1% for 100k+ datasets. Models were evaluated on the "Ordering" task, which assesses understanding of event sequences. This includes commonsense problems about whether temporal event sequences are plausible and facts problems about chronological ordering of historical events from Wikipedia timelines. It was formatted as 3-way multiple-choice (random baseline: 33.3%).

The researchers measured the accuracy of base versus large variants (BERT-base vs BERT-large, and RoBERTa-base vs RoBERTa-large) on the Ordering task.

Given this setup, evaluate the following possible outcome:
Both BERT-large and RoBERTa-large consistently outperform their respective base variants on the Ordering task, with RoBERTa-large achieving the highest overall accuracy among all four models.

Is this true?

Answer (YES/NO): YES